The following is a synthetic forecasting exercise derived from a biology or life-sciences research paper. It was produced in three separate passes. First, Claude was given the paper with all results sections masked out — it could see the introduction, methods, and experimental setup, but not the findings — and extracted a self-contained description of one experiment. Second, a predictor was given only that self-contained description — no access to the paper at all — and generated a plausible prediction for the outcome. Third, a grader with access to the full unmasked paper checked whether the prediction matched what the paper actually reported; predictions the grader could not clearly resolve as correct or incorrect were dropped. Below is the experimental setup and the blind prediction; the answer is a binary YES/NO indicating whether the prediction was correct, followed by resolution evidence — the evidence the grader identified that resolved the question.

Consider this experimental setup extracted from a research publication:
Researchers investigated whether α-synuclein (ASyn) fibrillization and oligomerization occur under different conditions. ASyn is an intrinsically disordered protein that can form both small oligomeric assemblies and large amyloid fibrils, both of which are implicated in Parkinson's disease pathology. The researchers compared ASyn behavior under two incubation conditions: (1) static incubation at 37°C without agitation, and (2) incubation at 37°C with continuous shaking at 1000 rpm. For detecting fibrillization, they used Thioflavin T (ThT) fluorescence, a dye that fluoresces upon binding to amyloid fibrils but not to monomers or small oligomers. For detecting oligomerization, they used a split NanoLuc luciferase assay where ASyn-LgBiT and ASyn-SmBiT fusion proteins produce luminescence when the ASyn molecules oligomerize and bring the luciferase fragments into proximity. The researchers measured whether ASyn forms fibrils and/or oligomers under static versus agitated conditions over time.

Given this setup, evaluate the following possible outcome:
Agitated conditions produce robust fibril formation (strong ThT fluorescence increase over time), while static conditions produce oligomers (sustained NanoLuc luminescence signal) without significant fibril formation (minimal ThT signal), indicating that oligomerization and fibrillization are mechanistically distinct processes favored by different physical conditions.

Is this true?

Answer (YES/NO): YES